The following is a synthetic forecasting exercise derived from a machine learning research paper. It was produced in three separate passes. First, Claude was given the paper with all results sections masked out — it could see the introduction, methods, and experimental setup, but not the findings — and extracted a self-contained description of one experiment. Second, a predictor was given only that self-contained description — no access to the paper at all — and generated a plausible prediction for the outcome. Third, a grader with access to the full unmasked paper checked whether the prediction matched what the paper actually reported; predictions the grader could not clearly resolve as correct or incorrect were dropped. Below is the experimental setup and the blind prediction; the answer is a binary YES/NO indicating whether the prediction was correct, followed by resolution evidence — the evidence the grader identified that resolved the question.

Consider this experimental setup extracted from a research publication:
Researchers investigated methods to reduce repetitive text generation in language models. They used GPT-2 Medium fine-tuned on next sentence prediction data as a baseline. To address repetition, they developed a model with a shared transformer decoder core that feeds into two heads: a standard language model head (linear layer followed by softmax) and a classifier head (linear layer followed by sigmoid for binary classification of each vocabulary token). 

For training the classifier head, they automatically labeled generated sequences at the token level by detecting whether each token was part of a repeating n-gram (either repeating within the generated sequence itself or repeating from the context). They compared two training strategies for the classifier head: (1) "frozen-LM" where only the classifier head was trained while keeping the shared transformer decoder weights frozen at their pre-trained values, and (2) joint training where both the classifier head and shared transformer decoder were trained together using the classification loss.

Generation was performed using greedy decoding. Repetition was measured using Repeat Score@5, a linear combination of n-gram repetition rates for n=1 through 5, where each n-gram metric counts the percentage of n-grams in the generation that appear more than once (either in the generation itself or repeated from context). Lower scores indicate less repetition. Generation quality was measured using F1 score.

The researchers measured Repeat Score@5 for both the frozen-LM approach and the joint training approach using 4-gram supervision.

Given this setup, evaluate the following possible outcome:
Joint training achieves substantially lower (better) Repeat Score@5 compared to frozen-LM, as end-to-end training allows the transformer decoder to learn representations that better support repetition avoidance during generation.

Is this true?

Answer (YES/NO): YES